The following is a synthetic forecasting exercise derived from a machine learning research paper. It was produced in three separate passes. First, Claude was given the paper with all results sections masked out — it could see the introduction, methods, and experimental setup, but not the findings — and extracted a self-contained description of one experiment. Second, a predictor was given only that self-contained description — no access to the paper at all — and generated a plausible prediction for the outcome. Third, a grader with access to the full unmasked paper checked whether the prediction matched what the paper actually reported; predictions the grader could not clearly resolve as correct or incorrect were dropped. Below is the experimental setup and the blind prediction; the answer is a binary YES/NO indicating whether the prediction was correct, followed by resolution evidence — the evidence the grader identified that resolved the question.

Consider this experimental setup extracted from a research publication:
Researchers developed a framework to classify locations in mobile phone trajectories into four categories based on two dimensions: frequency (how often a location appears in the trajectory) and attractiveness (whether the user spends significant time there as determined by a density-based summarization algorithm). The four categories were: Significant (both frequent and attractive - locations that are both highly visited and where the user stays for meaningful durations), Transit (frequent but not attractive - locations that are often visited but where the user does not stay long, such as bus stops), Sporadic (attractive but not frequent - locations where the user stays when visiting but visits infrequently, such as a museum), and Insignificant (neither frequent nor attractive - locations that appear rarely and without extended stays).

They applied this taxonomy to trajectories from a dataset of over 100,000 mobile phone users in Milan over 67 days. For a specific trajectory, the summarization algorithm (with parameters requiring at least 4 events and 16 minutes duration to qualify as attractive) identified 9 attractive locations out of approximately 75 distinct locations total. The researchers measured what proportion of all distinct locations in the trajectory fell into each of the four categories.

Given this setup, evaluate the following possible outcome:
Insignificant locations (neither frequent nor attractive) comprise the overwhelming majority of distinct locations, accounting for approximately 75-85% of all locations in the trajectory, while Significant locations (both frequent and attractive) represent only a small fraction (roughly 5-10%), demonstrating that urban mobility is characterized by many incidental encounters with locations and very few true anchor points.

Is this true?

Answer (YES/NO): NO